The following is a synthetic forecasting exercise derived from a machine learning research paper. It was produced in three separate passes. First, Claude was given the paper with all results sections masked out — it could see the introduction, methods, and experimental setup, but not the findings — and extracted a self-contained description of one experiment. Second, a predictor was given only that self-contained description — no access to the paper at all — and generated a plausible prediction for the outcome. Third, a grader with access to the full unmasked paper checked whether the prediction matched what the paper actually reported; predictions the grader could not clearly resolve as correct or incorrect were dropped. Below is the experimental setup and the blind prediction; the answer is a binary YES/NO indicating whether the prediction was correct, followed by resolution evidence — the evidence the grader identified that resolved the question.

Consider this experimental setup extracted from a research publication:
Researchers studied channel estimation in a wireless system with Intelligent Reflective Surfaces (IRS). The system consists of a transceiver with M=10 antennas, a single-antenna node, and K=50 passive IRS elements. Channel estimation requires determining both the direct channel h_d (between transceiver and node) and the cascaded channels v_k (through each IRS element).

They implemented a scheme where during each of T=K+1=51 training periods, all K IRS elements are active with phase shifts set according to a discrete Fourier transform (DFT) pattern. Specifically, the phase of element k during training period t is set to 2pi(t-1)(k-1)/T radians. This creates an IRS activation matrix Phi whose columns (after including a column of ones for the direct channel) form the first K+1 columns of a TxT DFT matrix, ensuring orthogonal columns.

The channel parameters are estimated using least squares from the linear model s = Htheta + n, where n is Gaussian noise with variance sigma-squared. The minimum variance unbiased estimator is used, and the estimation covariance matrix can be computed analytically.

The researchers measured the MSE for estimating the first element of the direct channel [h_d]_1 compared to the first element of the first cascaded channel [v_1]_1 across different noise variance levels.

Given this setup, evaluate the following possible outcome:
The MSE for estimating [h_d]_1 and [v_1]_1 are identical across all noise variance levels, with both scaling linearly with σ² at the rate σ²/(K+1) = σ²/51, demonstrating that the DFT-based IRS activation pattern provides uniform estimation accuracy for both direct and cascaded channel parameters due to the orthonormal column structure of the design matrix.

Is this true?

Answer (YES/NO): YES